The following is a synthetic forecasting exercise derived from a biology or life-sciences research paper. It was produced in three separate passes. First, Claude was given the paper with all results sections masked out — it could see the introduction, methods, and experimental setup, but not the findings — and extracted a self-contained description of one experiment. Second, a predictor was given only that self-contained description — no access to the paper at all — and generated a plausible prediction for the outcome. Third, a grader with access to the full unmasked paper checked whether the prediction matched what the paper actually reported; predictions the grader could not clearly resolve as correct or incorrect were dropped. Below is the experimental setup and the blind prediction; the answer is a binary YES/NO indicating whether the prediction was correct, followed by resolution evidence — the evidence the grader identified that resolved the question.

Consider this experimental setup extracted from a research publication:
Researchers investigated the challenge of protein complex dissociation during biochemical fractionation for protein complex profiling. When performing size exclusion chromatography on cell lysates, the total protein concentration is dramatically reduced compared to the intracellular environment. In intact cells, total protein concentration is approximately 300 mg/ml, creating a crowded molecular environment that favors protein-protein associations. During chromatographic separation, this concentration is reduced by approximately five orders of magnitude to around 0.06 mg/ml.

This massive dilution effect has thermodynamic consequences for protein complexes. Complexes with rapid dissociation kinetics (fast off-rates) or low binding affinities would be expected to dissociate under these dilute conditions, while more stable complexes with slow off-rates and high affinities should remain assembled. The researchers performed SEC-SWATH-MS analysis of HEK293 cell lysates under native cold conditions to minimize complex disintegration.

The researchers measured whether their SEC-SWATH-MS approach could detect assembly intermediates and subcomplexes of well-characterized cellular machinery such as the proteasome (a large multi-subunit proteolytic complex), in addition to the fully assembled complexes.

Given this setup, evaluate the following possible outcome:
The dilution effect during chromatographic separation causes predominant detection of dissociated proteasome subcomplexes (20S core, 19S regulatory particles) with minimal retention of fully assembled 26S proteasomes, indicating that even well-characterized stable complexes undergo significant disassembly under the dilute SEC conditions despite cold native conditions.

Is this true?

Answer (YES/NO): NO